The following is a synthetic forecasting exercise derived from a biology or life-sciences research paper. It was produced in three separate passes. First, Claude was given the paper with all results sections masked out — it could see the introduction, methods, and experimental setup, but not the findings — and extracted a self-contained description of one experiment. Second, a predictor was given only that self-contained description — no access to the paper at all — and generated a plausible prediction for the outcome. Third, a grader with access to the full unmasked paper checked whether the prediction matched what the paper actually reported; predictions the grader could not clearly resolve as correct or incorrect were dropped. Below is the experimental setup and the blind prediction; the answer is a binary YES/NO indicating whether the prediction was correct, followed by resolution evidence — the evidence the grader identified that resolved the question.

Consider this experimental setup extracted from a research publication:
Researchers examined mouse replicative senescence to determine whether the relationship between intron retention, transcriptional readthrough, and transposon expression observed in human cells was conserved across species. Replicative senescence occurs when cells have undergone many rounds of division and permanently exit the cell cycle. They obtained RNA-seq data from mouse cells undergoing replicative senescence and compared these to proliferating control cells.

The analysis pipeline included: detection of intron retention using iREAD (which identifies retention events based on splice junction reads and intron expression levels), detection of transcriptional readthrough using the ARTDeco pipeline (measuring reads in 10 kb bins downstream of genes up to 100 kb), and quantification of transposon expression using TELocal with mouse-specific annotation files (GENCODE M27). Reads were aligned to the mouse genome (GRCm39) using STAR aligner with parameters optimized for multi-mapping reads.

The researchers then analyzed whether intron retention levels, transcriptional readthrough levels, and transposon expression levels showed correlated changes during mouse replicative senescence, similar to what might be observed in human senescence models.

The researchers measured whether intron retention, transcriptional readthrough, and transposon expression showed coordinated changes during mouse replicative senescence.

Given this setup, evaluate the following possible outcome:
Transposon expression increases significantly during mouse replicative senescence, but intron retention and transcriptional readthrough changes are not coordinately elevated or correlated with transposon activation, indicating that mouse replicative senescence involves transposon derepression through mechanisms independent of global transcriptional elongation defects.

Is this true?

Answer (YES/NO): NO